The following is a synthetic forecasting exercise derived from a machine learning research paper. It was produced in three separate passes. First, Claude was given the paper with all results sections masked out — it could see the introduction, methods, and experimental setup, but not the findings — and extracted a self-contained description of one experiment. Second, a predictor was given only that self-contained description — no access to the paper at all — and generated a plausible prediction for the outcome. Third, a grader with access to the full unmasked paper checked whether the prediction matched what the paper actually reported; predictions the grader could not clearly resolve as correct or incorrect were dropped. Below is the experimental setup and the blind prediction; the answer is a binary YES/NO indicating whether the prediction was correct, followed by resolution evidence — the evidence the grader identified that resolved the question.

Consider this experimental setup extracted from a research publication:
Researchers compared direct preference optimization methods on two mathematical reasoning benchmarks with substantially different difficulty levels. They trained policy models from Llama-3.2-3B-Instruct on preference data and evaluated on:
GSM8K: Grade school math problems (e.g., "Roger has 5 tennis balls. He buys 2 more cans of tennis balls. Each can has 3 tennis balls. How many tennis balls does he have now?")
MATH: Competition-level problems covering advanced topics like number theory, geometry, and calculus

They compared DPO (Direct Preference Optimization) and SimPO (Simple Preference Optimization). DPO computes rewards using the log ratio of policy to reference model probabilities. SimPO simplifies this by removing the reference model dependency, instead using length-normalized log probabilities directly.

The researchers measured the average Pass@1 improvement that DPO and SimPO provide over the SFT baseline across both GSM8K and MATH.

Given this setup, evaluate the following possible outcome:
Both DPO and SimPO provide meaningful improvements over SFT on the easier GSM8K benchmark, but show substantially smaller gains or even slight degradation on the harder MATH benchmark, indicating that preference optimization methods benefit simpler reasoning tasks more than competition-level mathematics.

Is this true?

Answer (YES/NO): YES